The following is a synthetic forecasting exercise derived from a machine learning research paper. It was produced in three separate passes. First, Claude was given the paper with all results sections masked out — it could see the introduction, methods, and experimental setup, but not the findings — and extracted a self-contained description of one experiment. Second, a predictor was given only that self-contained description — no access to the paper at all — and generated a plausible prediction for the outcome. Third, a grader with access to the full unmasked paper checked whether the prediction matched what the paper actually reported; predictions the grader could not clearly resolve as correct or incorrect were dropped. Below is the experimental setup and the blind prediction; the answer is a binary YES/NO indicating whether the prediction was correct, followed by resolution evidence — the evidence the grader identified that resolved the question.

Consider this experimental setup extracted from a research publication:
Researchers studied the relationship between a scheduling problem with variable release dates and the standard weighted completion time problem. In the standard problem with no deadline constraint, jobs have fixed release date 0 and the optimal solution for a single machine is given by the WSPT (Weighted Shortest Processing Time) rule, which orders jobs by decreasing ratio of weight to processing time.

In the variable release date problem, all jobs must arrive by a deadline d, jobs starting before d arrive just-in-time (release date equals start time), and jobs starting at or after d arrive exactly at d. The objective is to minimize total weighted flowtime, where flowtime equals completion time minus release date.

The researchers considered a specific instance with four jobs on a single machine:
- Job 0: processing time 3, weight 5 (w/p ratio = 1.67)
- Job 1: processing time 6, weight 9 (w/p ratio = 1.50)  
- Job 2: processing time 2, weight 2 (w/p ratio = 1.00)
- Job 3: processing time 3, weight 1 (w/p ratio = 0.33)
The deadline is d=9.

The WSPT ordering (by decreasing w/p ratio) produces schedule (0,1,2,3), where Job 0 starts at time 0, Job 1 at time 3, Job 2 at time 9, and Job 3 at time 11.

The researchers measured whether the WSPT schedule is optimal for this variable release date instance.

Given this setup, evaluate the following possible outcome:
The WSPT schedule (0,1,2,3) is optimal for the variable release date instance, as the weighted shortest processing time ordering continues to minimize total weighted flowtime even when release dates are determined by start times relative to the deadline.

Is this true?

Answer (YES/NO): NO